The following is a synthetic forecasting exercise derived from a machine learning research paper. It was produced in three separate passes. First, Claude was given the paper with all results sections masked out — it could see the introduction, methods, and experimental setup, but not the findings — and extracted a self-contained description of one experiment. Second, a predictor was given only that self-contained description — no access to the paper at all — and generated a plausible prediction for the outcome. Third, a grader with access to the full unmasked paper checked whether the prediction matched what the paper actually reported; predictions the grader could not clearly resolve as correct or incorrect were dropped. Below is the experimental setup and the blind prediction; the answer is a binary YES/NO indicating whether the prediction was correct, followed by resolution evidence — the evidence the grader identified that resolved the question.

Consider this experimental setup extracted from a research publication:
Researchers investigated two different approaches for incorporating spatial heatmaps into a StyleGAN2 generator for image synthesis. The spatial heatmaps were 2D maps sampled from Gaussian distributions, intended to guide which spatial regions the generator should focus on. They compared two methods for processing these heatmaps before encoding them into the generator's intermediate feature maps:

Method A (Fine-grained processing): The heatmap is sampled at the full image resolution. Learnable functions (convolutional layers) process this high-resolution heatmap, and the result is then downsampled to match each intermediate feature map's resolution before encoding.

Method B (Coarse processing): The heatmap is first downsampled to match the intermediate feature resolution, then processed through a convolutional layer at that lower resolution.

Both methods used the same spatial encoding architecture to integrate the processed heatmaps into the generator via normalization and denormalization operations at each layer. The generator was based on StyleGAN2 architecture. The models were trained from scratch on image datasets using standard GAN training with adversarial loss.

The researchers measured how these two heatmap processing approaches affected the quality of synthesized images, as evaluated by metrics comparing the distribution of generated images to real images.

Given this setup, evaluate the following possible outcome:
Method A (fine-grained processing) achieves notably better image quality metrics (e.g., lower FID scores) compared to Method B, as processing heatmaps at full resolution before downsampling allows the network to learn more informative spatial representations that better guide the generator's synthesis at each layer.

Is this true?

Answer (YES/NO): NO